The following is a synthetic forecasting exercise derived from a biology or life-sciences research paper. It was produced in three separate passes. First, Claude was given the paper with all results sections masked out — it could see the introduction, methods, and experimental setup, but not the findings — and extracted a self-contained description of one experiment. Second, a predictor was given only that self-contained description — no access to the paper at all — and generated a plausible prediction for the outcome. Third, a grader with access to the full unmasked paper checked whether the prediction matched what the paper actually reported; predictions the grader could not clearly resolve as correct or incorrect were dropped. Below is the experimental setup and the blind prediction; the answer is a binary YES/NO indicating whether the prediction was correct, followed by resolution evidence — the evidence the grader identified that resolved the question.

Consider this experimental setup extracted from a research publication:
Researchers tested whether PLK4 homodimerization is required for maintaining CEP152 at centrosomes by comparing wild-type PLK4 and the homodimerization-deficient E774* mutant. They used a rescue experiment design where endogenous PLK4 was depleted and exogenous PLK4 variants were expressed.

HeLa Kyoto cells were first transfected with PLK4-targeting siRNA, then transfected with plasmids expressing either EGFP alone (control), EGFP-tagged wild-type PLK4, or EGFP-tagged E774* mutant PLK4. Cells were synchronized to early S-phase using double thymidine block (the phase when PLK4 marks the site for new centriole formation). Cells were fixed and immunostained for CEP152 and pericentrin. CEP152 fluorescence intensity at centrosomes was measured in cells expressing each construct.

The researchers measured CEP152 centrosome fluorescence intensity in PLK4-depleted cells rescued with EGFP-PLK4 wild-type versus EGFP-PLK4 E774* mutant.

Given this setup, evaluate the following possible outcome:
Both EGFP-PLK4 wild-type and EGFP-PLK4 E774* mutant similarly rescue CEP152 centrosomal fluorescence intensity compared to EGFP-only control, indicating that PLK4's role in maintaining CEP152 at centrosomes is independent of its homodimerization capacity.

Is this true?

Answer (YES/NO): NO